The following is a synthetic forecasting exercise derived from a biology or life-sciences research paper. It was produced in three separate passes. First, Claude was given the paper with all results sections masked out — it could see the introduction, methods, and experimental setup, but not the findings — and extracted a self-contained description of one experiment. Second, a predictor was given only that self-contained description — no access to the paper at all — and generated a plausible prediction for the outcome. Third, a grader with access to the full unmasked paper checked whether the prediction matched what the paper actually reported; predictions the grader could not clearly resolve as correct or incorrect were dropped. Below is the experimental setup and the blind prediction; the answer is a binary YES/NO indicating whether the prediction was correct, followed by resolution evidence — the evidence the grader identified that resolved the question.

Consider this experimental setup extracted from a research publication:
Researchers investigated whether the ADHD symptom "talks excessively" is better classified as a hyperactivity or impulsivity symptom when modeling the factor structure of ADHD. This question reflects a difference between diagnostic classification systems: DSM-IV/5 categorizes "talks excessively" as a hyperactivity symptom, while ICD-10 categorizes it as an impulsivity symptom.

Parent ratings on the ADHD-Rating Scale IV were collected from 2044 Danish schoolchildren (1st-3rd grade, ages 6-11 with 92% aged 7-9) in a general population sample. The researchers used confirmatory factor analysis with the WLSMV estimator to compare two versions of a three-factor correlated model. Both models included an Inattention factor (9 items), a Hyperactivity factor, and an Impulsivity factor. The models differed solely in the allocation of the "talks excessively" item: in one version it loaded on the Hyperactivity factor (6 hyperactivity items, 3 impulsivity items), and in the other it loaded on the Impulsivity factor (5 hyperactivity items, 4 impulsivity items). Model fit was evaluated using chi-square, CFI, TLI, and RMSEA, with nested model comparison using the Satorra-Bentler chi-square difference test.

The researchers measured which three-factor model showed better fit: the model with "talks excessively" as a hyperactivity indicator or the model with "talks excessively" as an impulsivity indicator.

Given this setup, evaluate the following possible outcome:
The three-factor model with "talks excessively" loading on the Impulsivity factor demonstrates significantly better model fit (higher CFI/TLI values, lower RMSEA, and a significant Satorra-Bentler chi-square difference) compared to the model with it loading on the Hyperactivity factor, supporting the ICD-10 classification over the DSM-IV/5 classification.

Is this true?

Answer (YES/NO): NO